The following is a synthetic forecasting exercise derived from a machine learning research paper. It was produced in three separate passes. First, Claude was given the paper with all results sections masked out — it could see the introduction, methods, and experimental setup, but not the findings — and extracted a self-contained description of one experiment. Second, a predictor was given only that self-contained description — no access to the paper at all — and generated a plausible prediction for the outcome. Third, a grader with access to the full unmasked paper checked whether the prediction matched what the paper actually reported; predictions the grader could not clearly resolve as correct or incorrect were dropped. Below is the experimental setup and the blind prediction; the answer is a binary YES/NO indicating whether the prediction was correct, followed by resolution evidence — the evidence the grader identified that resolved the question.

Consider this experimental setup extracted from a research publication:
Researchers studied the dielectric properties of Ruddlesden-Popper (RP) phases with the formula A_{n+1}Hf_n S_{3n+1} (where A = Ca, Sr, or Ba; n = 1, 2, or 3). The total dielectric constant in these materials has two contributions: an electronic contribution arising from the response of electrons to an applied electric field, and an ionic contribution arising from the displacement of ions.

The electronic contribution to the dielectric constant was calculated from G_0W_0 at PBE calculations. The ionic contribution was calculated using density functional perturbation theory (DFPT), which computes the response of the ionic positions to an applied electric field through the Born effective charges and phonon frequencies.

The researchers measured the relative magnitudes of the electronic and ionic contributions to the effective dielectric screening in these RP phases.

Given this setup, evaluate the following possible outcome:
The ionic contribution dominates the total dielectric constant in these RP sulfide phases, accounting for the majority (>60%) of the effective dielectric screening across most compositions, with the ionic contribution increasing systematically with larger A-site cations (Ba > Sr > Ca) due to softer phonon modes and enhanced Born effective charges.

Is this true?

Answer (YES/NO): NO